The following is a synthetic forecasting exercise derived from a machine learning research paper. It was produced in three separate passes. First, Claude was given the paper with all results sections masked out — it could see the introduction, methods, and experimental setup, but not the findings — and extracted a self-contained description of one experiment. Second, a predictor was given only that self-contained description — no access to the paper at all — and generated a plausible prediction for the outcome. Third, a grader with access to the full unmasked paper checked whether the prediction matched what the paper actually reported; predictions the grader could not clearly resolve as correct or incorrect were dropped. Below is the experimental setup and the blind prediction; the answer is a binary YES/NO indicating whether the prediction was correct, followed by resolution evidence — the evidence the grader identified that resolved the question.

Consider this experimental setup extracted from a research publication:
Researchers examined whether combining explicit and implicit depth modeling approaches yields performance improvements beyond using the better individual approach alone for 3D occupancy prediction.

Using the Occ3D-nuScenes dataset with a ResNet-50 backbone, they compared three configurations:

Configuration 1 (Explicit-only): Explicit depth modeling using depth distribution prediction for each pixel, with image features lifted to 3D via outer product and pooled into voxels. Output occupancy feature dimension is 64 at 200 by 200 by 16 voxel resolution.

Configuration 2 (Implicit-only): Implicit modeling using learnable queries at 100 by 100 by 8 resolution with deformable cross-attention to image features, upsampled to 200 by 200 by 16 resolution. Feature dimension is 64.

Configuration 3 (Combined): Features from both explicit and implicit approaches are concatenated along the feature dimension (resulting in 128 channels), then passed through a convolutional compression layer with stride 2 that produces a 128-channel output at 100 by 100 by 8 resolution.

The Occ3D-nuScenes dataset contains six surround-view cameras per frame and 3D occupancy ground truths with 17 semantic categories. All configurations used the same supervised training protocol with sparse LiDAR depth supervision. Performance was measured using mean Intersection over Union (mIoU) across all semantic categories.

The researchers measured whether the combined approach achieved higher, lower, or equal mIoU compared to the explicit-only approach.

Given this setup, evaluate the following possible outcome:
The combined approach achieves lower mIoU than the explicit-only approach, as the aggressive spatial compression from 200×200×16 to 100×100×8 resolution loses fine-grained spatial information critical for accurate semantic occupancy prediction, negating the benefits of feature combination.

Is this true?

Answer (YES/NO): NO